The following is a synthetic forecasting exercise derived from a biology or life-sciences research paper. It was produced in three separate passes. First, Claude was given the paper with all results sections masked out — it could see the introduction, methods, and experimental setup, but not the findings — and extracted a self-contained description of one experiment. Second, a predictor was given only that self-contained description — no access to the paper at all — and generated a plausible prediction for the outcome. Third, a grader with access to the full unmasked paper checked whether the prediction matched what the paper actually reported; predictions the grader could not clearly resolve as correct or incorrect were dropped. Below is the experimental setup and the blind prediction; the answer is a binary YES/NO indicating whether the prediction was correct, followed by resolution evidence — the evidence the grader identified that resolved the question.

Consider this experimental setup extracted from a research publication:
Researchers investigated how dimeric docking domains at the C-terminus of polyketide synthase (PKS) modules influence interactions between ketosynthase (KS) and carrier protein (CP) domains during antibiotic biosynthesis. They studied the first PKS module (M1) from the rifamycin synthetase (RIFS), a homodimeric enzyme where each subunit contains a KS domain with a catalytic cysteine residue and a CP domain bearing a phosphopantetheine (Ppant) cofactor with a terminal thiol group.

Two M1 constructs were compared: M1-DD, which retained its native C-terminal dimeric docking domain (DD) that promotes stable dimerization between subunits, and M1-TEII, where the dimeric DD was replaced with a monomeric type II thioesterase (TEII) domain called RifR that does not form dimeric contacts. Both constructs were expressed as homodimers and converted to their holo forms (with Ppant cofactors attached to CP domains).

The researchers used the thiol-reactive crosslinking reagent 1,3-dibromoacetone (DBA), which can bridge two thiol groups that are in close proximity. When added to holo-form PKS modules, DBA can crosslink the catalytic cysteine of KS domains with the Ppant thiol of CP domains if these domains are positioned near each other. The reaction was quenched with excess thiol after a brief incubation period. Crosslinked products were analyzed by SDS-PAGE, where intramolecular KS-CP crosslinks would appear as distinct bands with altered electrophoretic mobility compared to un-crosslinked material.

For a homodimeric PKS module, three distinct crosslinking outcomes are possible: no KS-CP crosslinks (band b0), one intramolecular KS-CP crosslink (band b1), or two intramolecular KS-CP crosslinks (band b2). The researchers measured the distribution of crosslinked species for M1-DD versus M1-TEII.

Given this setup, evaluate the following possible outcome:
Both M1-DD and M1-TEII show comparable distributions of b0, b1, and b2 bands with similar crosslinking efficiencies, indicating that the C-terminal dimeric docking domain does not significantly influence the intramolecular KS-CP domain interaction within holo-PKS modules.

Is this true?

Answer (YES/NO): NO